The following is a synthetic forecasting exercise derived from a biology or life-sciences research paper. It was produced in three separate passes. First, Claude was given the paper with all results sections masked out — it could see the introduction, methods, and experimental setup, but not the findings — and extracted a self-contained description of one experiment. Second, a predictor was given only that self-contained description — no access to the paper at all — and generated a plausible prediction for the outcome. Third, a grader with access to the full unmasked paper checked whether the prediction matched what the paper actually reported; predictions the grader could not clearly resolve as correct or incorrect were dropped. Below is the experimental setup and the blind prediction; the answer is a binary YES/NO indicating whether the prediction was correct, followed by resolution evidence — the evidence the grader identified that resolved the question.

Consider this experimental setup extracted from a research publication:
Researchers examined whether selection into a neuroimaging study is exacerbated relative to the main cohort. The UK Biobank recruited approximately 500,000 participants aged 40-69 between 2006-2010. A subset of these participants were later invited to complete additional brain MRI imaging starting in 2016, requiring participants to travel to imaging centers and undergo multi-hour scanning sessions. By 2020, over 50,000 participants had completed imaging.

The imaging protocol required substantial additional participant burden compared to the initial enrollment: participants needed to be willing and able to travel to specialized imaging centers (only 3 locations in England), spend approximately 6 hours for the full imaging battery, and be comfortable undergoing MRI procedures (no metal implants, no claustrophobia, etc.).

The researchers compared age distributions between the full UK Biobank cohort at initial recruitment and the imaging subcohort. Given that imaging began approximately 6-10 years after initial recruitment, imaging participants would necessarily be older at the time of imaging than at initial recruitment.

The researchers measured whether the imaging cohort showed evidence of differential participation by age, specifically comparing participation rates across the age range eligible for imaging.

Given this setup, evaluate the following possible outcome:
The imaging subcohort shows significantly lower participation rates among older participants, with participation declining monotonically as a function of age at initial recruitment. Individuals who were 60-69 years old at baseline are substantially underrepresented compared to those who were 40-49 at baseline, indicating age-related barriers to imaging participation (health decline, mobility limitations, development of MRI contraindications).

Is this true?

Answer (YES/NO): NO